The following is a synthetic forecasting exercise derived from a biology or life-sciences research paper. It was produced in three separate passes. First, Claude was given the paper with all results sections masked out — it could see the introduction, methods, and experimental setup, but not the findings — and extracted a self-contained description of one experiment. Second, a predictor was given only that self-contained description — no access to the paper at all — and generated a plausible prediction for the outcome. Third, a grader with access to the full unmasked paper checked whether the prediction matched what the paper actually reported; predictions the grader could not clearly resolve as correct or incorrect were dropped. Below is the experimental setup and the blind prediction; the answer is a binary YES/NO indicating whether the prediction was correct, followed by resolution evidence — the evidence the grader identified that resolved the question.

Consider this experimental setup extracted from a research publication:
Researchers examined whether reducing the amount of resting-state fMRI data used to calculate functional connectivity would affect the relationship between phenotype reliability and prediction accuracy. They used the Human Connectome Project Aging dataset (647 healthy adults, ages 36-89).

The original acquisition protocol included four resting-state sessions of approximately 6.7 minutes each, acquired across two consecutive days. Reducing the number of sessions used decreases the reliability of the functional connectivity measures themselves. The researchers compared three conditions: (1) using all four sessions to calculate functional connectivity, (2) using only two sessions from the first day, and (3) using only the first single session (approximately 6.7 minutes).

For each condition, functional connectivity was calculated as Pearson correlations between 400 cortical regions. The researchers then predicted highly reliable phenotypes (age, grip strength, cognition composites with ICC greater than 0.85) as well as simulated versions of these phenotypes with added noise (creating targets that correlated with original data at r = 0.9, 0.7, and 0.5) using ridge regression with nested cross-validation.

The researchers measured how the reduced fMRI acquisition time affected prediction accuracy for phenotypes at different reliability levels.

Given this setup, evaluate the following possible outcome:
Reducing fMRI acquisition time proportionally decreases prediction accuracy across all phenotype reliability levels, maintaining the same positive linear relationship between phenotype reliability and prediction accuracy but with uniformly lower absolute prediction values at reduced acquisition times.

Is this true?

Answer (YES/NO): YES